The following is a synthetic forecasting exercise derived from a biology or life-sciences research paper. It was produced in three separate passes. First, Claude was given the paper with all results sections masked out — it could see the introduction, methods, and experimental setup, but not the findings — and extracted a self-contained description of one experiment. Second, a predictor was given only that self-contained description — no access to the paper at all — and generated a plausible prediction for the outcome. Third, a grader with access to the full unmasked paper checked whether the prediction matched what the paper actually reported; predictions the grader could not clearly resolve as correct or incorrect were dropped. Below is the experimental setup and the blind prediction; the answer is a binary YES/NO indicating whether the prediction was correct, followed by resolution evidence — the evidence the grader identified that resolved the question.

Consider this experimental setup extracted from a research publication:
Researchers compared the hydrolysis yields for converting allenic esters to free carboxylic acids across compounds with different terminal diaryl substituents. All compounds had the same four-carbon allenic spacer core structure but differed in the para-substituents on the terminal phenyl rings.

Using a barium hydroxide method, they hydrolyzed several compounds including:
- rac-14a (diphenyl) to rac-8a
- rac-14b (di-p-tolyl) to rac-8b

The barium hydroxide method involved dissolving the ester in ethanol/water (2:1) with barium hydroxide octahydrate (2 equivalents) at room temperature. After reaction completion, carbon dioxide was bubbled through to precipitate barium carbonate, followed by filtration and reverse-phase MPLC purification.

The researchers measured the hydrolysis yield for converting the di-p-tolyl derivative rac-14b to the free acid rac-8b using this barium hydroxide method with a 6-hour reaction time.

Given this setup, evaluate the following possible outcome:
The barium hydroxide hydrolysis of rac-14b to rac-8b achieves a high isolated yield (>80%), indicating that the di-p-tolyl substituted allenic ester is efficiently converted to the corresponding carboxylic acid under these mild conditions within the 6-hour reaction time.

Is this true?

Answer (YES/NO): NO